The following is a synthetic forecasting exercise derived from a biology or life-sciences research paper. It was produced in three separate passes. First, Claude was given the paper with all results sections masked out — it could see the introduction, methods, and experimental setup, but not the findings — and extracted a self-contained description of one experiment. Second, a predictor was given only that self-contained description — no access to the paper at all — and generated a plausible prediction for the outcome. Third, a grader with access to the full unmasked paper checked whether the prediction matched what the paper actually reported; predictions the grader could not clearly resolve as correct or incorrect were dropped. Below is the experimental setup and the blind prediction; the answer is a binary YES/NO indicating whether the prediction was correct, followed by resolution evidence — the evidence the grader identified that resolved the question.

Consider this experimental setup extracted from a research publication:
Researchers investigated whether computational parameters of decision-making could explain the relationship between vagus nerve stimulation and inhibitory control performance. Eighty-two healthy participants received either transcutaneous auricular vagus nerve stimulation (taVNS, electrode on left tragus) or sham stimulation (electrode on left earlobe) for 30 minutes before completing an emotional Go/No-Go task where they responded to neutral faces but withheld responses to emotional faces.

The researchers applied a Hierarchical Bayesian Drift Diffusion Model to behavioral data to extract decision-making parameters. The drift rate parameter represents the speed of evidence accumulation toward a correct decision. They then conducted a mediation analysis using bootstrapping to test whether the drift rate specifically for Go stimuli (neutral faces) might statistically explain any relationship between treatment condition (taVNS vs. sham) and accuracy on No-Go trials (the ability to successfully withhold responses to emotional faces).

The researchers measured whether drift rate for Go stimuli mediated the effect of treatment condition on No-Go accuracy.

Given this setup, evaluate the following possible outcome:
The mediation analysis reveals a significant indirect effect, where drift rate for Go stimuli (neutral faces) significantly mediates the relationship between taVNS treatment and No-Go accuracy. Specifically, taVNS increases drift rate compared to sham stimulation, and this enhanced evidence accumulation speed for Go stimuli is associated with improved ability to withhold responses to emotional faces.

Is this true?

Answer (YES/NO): NO